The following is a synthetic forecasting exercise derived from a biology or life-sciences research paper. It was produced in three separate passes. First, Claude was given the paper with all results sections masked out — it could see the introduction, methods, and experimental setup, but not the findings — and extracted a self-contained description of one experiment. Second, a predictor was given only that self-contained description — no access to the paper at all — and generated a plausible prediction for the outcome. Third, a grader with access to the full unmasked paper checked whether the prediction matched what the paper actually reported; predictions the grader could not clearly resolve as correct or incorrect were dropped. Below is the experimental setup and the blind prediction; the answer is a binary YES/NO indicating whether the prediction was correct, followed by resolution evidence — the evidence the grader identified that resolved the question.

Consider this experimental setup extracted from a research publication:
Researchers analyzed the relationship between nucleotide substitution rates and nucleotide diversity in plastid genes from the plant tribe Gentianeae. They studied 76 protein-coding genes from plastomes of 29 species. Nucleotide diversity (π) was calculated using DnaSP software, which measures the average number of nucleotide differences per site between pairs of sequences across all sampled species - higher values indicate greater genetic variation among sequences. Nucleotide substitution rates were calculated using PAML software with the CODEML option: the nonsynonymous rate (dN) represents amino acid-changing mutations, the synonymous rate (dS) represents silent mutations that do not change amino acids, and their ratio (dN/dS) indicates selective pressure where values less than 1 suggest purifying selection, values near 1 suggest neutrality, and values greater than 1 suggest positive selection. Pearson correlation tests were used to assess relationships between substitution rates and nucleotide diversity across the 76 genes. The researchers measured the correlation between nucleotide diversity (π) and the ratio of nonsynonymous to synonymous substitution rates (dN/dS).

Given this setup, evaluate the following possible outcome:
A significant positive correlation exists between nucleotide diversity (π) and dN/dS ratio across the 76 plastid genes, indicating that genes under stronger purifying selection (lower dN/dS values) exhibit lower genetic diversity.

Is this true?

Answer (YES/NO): YES